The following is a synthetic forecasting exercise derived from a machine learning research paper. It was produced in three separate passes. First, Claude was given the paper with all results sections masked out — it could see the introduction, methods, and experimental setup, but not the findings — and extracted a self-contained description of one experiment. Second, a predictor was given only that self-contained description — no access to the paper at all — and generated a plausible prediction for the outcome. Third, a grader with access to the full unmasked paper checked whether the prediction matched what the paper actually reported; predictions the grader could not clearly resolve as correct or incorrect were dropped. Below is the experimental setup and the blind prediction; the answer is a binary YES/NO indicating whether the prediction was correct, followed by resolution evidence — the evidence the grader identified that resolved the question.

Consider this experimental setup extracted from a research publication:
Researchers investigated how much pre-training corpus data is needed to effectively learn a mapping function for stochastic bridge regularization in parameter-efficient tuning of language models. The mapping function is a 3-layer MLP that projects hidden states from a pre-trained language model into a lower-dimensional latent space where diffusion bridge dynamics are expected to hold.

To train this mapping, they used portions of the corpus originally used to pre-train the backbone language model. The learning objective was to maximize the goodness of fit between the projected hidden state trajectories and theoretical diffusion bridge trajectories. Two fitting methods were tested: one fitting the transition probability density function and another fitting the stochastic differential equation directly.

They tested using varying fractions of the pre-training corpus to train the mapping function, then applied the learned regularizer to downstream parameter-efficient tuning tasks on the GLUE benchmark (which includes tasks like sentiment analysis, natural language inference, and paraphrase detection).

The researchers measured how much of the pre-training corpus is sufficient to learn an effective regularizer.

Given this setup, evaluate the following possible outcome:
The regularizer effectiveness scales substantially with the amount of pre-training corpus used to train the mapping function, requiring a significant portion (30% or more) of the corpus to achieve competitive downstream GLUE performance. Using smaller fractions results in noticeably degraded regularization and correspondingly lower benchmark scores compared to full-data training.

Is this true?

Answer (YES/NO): NO